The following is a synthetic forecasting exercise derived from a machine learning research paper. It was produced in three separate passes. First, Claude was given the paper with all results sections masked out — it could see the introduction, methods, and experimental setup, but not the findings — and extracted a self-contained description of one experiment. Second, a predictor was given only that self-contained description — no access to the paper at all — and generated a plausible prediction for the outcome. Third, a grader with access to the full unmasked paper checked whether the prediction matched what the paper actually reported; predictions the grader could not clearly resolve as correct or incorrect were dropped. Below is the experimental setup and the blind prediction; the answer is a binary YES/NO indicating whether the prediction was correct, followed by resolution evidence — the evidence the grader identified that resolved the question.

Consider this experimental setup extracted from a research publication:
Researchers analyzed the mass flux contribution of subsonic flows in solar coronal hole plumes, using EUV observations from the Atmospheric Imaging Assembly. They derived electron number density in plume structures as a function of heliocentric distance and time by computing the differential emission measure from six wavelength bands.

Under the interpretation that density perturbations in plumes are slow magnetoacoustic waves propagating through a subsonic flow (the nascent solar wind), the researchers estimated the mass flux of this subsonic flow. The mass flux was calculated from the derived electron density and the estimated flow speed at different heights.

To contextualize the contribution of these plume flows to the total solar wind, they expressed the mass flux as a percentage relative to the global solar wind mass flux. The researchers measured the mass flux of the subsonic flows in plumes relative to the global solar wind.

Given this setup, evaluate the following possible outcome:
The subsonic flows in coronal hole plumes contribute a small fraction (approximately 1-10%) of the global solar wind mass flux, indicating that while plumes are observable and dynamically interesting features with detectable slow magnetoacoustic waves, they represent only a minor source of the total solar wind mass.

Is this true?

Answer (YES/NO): NO